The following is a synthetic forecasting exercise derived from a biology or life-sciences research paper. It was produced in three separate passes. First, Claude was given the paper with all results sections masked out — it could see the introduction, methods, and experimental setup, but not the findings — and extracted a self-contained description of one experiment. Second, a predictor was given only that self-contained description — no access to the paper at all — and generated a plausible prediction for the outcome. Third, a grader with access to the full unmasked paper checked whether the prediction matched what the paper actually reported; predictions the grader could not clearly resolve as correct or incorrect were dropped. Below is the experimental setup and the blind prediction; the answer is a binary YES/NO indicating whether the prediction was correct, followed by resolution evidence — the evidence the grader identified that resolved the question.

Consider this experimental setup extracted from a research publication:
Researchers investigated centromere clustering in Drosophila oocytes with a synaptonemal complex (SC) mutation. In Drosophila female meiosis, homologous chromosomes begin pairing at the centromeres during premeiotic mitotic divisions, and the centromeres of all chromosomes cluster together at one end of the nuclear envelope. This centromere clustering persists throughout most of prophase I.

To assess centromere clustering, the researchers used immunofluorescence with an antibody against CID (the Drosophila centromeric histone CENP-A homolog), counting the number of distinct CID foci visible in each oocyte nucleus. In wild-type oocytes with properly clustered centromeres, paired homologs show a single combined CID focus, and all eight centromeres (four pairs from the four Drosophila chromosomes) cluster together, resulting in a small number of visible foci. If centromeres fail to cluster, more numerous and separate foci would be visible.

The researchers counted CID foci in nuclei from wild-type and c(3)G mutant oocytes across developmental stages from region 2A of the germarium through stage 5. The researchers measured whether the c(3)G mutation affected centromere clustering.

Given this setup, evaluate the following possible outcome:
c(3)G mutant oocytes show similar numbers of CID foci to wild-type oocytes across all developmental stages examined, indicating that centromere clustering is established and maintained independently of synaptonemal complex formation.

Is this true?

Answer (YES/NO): NO